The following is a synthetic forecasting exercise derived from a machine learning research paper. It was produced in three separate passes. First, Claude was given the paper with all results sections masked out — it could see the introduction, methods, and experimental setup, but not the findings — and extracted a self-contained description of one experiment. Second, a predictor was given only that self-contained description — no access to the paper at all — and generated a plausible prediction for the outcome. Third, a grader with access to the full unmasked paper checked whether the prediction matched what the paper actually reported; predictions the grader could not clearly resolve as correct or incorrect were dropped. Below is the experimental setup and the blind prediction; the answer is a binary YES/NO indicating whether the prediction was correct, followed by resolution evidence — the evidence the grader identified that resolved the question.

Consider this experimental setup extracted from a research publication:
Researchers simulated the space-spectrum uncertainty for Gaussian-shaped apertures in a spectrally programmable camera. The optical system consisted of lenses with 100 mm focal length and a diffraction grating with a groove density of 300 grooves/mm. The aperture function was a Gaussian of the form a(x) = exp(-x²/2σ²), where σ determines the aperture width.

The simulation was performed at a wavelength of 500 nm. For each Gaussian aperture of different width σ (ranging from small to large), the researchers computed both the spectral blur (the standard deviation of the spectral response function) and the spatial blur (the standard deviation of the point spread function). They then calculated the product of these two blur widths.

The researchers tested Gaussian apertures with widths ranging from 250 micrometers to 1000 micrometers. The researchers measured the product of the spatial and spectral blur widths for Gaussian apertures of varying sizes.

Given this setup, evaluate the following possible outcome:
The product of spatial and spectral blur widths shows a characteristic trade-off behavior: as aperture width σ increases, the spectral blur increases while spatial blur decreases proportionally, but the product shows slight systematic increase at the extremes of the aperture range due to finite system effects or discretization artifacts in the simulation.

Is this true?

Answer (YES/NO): NO